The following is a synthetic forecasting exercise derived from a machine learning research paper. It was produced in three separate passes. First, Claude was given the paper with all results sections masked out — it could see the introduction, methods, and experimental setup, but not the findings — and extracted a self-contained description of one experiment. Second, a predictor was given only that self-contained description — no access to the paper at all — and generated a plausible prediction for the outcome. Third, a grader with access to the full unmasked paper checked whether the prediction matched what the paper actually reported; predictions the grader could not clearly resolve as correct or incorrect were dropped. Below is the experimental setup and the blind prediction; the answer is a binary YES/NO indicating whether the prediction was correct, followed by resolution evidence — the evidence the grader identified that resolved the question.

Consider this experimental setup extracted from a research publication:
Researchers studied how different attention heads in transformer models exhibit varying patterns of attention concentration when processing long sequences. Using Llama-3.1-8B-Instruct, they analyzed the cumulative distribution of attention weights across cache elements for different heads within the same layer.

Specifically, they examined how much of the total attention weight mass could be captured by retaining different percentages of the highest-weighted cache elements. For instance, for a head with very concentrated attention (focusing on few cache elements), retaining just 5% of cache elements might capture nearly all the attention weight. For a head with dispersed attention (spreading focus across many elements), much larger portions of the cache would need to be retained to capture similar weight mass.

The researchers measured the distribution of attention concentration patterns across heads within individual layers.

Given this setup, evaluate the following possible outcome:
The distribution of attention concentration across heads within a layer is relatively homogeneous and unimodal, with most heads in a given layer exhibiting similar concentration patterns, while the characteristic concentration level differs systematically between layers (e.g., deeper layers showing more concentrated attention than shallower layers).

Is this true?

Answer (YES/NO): NO